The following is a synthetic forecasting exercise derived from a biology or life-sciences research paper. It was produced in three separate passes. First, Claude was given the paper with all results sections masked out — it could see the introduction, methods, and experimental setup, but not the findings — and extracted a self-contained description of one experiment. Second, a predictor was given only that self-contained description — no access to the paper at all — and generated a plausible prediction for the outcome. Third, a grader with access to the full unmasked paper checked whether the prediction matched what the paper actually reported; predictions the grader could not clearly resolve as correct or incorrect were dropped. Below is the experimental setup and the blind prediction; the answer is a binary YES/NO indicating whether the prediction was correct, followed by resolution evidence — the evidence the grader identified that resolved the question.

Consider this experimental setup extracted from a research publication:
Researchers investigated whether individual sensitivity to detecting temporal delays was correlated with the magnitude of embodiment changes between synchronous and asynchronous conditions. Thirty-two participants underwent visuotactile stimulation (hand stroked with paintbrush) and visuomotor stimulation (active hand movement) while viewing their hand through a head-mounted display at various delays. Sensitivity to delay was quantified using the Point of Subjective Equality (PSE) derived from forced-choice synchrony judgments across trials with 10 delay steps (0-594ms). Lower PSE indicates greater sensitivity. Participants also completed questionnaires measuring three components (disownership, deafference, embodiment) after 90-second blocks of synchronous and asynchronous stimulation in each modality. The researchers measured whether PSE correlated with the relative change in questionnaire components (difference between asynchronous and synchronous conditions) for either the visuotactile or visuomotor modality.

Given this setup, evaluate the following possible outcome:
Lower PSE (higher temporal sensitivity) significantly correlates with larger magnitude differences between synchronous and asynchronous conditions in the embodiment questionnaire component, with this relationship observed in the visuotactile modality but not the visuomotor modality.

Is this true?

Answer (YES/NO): NO